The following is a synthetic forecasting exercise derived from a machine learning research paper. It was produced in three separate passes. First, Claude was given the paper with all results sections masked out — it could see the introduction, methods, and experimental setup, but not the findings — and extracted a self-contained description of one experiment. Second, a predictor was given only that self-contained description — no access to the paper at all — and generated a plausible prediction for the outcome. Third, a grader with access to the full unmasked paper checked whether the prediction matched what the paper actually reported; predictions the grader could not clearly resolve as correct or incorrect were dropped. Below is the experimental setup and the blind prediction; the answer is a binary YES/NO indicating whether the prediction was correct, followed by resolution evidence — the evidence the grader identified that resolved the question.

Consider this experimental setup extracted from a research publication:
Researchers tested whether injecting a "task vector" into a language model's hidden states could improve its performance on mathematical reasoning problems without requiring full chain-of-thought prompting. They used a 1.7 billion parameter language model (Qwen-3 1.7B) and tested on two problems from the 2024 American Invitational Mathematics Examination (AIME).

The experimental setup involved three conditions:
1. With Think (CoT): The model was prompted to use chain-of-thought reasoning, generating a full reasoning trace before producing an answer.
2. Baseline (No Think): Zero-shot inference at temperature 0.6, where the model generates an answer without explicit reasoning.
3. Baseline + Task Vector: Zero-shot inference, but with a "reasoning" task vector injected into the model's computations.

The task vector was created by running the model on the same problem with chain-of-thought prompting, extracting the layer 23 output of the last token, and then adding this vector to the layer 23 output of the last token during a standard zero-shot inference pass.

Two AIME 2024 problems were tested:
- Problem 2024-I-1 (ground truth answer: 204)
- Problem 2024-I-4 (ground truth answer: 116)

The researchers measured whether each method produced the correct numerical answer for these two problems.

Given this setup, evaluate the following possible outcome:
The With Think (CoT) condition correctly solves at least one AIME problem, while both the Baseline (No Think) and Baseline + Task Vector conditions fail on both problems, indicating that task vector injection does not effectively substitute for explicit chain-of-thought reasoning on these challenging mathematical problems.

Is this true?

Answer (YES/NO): NO